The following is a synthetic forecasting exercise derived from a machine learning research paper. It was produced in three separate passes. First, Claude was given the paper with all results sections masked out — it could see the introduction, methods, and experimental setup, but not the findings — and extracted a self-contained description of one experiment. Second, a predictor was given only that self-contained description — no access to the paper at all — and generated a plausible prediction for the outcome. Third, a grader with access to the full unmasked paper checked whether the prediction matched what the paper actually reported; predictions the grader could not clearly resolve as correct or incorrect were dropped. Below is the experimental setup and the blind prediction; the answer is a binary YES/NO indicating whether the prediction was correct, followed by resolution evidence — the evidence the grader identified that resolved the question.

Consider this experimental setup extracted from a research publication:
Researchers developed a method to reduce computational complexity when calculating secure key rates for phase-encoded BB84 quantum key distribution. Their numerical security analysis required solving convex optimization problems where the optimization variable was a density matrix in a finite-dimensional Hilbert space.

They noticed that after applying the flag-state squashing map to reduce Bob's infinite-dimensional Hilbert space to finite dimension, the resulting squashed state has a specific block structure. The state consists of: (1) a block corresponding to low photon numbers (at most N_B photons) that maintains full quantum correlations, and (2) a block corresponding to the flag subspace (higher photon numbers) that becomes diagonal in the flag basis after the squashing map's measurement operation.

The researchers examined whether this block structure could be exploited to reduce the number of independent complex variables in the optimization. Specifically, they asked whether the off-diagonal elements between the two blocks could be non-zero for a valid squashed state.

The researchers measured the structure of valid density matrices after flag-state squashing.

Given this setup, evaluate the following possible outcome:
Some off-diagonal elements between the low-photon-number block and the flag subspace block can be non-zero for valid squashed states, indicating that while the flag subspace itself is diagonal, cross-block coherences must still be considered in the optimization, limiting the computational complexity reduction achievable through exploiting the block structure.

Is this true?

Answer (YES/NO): NO